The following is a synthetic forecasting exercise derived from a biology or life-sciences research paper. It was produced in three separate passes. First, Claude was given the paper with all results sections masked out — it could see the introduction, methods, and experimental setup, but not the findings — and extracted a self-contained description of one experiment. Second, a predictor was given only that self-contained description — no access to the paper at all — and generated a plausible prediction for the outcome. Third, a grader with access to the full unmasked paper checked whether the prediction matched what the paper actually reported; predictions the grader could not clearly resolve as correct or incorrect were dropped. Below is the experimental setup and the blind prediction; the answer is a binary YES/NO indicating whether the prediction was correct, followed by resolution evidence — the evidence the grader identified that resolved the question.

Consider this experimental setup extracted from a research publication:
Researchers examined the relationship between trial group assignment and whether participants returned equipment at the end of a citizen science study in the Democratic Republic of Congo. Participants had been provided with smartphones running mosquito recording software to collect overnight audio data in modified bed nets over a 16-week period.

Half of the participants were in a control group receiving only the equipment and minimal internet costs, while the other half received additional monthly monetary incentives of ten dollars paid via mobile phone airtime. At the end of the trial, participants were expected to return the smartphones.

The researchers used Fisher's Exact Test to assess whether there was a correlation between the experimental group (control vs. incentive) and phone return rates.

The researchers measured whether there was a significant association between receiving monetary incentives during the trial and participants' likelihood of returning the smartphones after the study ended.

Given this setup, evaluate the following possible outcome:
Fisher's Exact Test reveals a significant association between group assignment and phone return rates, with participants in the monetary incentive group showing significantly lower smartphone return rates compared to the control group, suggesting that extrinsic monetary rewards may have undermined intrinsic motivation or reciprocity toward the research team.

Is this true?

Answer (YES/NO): NO